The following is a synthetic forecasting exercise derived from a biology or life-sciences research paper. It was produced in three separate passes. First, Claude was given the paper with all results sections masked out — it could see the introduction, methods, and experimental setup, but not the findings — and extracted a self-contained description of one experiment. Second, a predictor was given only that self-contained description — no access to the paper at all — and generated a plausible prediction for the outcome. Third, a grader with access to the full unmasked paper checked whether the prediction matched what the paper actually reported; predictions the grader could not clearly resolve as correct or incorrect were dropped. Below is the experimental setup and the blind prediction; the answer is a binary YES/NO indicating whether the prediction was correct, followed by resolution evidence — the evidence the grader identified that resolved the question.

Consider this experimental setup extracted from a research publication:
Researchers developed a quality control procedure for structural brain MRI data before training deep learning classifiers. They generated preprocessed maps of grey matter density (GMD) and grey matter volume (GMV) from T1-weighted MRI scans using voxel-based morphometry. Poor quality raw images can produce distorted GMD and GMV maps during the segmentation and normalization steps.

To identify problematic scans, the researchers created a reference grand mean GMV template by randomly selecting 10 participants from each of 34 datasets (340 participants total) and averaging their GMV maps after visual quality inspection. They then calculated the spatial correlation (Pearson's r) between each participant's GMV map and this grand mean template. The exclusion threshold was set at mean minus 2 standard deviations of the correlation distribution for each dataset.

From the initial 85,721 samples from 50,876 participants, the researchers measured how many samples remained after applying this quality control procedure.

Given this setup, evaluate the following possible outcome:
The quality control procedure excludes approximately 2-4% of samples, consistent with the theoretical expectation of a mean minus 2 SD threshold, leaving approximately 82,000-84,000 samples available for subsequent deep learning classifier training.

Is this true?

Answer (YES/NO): YES